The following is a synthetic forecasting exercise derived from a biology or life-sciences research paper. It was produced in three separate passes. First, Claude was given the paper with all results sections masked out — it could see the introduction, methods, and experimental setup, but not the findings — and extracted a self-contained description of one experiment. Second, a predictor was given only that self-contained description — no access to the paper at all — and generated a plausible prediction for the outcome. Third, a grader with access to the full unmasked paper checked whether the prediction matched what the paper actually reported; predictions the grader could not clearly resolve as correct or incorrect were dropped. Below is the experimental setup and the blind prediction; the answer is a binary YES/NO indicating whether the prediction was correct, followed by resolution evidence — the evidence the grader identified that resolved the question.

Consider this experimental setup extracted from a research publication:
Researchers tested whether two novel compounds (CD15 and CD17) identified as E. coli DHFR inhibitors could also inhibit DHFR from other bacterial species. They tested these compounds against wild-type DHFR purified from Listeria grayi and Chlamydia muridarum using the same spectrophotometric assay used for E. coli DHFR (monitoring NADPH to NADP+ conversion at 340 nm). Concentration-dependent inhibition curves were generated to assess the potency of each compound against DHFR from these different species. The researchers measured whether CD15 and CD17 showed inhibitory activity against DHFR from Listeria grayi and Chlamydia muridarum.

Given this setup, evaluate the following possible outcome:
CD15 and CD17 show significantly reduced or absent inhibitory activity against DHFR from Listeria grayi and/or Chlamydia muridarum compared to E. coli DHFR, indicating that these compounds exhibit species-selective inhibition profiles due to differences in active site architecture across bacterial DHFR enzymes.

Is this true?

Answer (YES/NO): NO